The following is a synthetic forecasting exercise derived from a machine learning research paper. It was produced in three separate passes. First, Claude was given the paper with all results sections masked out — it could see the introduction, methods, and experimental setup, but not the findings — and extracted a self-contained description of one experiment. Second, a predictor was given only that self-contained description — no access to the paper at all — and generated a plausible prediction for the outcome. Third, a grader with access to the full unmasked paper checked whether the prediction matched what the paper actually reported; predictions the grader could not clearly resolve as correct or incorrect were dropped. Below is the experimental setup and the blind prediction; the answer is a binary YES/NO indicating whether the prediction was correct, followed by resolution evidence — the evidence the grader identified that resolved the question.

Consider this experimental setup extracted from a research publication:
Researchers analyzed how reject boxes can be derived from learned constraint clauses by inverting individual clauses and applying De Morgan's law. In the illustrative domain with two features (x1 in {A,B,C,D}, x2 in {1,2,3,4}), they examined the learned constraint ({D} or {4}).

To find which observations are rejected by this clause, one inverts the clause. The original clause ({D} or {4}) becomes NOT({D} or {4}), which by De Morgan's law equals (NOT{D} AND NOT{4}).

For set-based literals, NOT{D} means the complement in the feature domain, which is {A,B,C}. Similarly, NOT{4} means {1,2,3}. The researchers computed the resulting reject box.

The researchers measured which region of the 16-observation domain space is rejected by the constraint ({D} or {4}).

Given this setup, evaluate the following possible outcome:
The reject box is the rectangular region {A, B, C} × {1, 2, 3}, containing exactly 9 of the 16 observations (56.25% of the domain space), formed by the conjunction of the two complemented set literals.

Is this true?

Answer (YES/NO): YES